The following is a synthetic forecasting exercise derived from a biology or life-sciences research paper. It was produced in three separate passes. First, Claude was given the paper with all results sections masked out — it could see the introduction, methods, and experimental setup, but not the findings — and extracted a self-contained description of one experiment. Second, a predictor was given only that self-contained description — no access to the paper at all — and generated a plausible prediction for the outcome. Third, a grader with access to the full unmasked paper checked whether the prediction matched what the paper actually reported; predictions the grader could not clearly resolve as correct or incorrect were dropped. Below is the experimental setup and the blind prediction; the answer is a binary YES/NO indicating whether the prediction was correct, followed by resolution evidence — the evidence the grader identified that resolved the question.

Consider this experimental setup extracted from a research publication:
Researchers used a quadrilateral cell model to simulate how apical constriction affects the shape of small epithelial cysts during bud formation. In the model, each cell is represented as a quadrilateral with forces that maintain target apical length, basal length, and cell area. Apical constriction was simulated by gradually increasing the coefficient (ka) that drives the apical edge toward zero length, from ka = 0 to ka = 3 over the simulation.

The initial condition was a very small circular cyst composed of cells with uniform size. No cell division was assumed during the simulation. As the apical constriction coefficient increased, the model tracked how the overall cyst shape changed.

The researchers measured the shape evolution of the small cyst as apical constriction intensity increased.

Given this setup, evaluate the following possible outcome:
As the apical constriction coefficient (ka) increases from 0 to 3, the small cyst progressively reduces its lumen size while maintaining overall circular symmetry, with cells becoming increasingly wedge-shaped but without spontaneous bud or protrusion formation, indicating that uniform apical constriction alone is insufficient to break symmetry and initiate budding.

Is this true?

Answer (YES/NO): NO